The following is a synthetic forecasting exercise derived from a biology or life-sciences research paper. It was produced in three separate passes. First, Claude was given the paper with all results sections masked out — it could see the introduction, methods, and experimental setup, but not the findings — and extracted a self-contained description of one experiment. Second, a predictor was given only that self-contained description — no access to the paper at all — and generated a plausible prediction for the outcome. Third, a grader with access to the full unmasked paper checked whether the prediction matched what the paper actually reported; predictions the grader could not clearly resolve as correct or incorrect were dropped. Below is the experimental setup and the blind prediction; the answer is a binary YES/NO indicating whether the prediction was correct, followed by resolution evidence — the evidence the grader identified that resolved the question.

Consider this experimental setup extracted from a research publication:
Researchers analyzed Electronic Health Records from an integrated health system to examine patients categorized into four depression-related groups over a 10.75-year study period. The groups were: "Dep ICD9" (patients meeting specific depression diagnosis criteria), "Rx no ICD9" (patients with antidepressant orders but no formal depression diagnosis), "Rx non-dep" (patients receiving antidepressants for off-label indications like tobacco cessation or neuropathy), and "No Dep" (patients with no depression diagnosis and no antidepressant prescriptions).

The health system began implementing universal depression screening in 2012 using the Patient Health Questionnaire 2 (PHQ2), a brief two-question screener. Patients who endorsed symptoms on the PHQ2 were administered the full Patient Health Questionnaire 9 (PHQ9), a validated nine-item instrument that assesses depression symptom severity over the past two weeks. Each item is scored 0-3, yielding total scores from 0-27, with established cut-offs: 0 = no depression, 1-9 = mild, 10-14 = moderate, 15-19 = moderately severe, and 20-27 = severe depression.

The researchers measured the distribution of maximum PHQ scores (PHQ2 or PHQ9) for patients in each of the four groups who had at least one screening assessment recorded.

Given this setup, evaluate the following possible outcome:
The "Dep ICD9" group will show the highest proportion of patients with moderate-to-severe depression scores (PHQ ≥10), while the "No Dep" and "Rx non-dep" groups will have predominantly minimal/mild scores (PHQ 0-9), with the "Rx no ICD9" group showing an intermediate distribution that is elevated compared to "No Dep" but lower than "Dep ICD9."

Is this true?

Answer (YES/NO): NO